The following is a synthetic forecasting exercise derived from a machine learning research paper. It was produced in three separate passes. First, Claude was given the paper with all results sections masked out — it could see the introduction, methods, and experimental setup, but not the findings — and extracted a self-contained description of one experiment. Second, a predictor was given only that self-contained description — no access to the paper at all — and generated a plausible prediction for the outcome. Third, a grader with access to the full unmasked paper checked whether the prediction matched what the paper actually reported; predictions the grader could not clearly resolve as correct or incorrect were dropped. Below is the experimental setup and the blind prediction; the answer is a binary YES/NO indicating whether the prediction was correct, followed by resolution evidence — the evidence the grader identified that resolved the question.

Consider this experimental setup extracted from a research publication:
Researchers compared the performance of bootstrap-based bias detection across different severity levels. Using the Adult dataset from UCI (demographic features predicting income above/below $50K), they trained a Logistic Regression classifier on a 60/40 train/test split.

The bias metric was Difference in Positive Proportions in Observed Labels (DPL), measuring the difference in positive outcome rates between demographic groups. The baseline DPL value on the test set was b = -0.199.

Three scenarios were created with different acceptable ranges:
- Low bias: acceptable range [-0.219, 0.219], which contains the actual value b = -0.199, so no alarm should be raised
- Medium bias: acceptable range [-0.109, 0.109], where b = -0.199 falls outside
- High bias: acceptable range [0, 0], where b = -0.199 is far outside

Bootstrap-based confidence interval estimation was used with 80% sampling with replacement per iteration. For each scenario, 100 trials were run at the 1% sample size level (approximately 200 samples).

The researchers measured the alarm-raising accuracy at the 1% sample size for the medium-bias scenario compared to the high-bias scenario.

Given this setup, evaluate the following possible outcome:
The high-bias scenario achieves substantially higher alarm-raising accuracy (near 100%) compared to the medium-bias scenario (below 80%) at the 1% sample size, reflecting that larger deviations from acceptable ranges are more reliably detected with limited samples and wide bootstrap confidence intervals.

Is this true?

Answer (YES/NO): NO